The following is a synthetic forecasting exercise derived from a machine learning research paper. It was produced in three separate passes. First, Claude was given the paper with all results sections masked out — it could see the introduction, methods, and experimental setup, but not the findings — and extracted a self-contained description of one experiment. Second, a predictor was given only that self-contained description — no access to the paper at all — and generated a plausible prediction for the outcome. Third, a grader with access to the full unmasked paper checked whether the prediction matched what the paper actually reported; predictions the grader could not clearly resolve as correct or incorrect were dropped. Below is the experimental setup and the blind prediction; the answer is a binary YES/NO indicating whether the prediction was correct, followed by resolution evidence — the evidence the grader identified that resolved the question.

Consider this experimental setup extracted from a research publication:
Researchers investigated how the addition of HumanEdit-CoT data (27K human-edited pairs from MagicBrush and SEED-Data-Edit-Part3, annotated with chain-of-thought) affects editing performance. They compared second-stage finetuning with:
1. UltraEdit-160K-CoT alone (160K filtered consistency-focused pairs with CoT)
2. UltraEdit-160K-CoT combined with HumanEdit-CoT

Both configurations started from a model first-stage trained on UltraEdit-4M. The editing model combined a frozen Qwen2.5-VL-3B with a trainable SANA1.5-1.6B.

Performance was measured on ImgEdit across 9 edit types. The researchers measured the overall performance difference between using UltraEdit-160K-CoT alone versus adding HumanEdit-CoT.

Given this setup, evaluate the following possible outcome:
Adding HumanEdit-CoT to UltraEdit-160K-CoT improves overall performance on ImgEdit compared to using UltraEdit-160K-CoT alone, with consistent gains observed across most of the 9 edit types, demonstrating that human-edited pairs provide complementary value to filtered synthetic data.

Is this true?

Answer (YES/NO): NO